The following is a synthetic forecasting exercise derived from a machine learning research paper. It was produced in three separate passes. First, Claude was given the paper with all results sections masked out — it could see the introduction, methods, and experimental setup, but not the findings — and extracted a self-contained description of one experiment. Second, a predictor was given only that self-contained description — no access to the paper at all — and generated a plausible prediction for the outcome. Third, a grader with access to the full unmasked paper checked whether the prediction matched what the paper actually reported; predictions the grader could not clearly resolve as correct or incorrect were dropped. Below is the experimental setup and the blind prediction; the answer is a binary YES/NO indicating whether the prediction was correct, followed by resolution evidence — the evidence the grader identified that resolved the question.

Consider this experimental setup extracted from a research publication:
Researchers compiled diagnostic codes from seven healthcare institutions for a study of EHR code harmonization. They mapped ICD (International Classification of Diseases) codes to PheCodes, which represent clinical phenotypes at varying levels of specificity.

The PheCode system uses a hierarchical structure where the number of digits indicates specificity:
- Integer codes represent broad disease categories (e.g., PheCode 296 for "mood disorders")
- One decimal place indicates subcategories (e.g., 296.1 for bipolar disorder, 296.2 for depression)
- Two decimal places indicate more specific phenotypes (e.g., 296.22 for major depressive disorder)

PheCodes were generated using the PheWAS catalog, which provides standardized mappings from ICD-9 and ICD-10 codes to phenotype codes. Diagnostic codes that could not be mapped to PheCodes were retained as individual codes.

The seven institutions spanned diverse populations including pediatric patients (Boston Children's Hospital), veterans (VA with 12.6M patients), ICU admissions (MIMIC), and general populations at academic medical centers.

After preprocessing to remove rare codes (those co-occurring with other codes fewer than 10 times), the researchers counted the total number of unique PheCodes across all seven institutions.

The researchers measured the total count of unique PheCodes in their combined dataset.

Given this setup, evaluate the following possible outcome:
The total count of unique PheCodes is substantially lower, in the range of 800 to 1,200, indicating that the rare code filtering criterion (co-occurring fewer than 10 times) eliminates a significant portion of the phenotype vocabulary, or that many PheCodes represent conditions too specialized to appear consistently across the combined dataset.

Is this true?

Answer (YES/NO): NO